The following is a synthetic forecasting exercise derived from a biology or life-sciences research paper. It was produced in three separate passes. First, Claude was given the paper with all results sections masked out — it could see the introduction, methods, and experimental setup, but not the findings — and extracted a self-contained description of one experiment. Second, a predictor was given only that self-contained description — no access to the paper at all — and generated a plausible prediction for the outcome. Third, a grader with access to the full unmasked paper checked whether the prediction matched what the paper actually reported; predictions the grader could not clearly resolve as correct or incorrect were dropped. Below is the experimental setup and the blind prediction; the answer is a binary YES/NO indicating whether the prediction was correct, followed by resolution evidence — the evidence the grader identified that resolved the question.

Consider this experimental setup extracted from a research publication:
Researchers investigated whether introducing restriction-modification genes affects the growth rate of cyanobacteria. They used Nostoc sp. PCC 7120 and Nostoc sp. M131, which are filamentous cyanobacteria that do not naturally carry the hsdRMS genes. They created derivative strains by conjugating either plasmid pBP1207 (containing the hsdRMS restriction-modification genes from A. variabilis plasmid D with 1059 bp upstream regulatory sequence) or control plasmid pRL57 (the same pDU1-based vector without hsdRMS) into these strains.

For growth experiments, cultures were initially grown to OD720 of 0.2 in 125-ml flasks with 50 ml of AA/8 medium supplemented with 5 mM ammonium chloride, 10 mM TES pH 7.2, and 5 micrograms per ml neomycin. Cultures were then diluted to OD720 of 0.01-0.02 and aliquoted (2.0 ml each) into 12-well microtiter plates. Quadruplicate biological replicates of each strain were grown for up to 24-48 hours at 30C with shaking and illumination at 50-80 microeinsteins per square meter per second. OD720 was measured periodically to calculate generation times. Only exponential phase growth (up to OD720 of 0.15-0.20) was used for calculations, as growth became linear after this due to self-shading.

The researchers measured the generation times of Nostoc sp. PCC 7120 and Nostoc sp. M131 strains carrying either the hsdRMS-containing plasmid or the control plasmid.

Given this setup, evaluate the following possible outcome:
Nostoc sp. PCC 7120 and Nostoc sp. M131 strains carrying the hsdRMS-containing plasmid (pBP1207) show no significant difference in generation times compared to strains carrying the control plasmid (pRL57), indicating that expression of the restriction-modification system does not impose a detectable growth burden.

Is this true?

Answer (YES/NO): YES